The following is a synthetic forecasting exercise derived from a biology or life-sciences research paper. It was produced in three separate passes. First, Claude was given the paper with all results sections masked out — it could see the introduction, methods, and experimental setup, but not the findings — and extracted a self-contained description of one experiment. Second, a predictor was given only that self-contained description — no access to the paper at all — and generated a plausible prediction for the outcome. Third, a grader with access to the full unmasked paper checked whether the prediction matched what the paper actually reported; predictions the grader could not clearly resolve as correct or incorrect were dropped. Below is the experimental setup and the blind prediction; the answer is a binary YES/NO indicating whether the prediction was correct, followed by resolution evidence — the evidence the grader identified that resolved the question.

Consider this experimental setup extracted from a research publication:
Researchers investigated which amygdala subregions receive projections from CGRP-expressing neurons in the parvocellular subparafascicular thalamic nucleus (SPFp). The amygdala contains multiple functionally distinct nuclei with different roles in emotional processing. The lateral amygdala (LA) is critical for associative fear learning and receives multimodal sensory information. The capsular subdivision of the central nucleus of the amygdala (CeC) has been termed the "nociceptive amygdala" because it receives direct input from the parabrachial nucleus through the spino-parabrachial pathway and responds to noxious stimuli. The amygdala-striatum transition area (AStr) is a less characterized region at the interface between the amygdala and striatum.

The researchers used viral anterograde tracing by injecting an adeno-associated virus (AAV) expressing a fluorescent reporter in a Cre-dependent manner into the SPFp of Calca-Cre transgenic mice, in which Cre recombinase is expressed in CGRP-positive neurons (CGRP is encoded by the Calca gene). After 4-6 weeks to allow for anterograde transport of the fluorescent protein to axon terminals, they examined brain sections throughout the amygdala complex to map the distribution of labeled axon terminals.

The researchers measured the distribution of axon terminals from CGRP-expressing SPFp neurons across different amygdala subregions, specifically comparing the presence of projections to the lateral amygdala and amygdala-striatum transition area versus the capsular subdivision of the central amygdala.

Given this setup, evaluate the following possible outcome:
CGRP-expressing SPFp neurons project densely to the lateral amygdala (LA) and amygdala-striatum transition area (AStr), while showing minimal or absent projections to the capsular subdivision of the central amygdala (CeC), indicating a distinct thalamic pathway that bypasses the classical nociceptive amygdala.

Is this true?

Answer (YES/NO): YES